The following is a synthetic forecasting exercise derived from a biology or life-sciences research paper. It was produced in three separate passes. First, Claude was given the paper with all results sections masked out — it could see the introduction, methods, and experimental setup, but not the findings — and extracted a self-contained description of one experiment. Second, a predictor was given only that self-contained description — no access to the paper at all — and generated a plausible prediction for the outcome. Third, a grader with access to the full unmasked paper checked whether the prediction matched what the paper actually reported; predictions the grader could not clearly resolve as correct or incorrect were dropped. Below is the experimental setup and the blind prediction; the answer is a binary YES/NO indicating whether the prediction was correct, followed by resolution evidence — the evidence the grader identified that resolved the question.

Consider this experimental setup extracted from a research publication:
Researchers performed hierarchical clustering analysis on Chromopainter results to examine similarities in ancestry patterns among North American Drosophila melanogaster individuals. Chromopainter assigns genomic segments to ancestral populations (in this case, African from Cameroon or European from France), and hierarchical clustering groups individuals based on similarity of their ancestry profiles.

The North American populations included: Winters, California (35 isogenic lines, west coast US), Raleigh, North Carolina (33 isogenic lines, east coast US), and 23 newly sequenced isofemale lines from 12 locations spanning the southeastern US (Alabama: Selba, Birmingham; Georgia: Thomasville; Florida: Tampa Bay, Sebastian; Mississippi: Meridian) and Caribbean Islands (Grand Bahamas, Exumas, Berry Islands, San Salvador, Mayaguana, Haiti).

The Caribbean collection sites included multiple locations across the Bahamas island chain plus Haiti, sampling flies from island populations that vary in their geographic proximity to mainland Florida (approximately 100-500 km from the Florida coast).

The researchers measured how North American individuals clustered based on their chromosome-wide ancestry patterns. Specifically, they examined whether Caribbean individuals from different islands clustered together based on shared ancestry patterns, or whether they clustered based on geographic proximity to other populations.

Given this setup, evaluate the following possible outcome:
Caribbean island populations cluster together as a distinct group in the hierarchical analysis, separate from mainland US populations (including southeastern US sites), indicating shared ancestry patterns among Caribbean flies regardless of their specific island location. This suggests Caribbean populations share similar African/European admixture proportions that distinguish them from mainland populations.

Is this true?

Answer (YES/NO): NO